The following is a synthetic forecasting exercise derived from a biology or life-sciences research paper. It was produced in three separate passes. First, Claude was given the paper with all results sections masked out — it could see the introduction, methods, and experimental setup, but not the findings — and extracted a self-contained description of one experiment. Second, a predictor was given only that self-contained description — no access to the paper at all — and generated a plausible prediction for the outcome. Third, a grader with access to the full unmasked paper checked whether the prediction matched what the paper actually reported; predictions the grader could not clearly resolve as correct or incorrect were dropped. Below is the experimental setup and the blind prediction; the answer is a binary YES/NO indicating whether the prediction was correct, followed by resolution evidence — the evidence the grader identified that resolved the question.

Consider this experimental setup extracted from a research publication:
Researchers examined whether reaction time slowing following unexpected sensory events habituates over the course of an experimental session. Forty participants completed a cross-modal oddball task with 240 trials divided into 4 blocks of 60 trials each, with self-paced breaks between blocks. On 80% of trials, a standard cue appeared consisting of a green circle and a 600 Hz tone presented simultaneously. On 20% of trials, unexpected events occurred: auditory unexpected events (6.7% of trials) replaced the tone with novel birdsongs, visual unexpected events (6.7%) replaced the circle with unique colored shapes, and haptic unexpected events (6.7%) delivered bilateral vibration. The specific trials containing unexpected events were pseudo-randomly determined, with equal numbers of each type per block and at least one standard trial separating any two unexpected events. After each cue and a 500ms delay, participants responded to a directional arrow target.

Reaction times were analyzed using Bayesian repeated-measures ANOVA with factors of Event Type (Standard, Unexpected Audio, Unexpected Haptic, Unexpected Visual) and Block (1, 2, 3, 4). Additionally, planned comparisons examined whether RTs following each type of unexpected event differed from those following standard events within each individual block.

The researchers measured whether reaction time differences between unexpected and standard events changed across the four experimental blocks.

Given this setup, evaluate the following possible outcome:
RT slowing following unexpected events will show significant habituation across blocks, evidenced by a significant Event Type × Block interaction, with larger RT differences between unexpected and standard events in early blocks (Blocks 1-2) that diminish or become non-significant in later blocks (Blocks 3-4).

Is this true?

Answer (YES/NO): NO